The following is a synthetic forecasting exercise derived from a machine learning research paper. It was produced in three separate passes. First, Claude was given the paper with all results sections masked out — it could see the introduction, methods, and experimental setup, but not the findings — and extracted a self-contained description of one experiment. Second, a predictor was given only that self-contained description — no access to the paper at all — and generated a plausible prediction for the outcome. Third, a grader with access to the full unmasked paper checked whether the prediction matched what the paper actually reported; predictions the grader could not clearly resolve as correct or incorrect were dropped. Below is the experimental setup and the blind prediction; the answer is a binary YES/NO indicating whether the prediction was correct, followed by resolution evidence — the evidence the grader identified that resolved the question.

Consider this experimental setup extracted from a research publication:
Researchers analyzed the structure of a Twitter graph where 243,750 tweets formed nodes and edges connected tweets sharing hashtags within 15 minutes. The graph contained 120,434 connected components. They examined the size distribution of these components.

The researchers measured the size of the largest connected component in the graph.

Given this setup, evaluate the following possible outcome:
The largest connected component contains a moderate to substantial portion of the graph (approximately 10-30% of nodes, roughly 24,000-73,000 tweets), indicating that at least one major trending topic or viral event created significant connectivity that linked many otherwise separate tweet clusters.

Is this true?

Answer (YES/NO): NO